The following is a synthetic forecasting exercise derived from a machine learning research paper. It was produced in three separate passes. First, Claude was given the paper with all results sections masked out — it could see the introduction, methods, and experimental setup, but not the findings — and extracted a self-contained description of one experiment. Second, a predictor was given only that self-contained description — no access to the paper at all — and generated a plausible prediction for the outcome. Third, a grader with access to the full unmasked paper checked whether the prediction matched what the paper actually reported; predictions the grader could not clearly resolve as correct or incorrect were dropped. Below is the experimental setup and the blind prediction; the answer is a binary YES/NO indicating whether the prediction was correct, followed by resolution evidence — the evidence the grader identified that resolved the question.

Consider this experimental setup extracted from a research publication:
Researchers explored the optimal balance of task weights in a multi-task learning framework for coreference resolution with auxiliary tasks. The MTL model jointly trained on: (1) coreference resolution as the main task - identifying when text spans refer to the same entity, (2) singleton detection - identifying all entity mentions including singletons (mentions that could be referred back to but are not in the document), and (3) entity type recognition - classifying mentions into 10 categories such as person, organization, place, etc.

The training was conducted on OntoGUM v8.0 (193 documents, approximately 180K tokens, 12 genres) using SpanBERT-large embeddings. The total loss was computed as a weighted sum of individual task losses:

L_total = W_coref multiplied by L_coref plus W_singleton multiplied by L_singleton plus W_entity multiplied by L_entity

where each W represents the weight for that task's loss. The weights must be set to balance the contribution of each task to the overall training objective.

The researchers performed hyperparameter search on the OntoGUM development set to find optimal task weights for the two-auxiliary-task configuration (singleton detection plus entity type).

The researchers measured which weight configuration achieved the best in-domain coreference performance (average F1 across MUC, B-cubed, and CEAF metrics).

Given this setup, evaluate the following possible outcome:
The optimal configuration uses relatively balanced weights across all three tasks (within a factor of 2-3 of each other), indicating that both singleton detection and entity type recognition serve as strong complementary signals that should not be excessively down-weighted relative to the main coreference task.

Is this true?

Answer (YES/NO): YES